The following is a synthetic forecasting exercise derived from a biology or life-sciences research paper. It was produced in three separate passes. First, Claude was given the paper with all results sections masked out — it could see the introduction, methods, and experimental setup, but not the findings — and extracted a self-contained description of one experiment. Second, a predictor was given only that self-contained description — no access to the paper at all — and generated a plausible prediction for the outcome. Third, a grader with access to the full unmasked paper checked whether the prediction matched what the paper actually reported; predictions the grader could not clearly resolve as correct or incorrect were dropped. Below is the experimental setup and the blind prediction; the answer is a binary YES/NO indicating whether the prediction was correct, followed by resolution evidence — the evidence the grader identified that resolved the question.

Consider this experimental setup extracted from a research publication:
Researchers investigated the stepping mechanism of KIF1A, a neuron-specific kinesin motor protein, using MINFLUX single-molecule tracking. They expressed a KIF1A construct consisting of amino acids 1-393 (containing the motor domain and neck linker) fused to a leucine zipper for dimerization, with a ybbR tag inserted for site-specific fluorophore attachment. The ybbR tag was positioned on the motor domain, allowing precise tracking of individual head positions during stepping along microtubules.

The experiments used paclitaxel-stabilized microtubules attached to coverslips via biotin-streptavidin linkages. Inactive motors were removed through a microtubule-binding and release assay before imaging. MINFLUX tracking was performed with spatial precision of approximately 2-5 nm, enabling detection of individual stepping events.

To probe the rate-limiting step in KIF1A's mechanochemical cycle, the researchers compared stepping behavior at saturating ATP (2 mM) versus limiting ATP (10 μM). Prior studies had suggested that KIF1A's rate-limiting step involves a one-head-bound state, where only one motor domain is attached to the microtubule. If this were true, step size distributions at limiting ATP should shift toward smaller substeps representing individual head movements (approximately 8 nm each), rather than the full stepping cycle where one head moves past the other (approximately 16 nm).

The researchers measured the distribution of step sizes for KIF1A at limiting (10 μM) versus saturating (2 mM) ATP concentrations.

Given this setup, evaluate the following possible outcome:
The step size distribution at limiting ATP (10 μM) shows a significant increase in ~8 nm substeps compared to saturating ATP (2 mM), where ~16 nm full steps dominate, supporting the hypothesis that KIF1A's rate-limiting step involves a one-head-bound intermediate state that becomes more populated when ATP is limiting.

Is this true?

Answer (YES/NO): NO